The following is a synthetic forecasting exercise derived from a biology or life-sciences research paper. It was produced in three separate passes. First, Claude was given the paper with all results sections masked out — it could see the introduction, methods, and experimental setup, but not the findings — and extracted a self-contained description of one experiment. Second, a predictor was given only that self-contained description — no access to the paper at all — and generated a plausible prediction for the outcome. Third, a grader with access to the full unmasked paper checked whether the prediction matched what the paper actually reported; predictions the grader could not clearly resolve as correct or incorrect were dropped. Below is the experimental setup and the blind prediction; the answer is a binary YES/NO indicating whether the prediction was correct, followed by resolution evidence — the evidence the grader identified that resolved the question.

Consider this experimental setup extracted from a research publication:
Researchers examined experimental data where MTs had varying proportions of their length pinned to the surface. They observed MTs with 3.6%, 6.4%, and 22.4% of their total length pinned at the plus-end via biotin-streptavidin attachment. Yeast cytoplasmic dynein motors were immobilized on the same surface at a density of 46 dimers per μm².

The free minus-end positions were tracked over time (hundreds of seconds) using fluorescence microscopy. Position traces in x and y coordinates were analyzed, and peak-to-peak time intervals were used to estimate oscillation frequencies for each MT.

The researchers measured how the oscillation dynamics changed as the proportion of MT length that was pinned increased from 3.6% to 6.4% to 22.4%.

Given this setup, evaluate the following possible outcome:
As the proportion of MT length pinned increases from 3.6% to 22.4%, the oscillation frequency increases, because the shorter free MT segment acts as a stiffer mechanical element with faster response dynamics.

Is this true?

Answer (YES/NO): NO